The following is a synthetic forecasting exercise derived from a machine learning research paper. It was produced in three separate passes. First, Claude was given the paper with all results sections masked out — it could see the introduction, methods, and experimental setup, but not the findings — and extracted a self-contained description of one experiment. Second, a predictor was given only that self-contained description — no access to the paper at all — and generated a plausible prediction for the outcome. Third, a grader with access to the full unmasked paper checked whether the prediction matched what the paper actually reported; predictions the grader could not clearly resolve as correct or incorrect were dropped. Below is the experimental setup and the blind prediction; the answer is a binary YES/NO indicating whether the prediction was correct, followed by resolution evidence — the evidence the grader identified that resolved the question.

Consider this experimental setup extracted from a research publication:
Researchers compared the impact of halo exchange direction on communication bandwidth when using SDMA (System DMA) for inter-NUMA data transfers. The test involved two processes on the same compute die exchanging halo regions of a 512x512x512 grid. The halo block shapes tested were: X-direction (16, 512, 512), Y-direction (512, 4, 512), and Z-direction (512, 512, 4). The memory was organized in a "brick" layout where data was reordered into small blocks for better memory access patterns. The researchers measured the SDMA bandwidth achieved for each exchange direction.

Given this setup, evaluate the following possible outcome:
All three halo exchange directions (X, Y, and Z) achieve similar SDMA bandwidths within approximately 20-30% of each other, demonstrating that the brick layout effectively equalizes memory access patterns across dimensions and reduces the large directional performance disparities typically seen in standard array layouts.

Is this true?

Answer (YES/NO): NO